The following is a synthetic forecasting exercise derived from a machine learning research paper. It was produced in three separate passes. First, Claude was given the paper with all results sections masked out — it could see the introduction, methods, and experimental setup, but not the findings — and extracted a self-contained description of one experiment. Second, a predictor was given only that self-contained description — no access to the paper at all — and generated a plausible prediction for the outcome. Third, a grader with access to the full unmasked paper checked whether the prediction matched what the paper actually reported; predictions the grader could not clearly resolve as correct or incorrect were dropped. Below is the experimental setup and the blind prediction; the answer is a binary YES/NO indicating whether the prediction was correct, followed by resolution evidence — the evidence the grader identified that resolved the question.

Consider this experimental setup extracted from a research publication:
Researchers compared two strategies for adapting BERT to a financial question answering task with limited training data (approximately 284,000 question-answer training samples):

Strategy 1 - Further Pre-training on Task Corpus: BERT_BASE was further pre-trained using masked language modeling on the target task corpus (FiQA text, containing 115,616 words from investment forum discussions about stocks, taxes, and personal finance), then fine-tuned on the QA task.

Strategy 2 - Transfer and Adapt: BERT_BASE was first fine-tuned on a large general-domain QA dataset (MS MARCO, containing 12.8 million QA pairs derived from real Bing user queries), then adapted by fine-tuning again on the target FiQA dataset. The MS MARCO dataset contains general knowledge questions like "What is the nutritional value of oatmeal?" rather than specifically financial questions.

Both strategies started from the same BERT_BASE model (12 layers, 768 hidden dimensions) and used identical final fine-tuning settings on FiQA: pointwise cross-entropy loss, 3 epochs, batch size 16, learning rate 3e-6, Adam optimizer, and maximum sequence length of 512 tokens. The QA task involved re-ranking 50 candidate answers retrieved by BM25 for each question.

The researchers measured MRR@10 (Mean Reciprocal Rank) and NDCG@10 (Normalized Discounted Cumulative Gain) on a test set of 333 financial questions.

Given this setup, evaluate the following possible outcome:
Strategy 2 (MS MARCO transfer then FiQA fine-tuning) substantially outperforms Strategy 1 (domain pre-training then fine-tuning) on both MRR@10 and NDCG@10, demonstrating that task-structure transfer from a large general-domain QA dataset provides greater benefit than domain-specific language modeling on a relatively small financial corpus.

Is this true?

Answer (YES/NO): NO